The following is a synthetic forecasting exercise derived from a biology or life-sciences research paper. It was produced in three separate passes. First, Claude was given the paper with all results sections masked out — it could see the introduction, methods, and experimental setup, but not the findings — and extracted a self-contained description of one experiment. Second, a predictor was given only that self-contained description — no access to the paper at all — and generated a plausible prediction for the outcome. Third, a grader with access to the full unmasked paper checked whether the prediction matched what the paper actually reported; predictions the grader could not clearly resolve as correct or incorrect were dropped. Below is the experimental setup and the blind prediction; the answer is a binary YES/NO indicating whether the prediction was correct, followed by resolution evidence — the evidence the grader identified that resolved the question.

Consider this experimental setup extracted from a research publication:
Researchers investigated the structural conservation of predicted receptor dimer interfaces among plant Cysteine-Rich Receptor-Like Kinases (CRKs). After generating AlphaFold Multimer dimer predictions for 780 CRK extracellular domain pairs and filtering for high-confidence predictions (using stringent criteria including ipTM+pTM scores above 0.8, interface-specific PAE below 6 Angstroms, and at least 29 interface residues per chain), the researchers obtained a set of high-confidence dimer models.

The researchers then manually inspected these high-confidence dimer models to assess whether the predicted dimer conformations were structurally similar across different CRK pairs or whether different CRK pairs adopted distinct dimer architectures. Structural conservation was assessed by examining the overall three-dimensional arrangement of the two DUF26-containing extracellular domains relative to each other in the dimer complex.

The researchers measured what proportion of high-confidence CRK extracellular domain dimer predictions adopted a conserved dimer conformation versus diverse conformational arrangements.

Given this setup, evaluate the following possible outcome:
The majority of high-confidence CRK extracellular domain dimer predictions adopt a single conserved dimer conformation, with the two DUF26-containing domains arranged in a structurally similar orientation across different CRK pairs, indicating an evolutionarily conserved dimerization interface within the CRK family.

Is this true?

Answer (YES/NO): YES